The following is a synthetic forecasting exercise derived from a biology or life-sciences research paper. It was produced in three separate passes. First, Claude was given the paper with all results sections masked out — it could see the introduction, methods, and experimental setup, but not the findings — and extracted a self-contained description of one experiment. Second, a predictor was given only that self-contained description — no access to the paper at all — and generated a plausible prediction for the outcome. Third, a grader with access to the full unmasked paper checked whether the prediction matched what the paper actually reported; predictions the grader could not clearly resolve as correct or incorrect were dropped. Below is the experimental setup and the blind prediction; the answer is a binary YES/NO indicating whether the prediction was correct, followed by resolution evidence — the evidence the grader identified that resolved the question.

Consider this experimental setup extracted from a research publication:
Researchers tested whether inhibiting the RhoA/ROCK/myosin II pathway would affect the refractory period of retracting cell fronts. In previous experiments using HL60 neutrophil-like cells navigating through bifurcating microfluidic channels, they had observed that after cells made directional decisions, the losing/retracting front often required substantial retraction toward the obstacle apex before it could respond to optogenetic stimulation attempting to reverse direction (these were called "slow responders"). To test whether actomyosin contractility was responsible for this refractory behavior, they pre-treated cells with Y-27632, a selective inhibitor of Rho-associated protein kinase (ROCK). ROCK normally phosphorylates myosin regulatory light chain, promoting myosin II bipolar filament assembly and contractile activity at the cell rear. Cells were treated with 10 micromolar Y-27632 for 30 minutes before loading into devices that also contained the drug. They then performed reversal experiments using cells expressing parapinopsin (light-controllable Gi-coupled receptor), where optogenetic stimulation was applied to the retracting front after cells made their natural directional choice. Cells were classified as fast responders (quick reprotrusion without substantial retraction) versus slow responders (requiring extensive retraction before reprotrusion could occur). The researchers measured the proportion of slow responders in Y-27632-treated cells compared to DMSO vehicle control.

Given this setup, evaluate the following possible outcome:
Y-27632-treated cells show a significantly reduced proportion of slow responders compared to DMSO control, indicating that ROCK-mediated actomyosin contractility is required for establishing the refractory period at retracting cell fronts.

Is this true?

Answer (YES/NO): YES